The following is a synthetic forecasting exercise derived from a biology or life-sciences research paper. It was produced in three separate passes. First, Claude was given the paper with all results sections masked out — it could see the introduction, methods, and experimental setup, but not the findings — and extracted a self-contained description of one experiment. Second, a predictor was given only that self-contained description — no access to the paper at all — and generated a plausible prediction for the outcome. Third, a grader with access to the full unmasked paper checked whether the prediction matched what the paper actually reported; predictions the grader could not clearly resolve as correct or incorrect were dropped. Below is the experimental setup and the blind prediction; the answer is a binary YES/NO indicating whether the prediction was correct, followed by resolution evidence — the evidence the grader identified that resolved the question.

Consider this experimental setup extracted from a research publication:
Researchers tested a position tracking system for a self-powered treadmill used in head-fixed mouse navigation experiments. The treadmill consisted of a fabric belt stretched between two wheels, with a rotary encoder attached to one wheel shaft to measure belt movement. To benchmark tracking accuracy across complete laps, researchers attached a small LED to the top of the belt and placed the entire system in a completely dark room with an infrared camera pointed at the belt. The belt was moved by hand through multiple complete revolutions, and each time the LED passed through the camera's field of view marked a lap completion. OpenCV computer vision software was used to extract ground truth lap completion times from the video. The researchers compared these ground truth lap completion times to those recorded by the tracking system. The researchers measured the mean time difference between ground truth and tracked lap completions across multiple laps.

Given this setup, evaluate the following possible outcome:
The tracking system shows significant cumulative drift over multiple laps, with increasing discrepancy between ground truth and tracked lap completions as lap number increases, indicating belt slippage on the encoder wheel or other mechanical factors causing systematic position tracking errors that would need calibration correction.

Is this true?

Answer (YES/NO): NO